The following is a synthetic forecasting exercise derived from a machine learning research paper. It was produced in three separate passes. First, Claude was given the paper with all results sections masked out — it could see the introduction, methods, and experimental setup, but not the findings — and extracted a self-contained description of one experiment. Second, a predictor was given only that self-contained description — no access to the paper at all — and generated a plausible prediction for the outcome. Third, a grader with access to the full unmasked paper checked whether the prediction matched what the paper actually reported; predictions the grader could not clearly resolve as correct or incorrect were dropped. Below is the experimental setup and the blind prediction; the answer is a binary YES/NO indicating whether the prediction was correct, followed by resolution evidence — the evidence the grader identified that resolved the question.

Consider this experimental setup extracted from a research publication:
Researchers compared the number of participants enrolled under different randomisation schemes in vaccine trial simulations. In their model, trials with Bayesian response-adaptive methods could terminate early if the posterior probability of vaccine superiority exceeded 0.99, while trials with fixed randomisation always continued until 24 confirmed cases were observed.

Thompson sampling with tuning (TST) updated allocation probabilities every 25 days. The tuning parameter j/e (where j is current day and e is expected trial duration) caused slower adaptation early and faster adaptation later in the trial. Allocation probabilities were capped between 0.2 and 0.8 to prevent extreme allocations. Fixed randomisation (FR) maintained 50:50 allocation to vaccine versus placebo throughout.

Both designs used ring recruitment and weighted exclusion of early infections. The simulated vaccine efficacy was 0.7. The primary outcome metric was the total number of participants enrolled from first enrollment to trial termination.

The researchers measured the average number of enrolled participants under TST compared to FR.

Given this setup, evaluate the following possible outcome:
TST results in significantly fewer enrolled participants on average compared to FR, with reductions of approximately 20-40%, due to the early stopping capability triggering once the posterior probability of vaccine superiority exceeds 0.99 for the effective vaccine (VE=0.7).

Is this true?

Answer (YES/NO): NO